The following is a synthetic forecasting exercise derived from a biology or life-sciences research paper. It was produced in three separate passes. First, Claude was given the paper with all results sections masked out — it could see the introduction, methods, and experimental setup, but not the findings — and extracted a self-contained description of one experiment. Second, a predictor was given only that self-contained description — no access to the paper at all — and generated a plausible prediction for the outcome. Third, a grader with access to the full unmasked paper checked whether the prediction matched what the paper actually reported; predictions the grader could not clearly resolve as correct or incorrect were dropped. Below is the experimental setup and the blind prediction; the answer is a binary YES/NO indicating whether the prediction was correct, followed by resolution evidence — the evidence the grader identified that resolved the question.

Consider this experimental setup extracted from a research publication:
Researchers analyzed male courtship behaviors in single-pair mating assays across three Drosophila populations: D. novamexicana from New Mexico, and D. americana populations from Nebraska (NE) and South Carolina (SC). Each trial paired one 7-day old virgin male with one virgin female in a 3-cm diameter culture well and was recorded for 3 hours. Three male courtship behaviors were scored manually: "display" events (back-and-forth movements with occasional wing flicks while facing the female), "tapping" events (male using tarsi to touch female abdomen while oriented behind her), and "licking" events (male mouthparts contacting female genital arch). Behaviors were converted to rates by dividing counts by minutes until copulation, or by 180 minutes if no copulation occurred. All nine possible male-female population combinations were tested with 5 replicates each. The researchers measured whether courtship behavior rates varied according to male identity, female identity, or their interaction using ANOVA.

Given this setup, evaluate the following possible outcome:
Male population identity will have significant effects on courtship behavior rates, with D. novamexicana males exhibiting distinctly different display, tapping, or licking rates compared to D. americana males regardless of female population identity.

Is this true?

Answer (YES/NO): NO